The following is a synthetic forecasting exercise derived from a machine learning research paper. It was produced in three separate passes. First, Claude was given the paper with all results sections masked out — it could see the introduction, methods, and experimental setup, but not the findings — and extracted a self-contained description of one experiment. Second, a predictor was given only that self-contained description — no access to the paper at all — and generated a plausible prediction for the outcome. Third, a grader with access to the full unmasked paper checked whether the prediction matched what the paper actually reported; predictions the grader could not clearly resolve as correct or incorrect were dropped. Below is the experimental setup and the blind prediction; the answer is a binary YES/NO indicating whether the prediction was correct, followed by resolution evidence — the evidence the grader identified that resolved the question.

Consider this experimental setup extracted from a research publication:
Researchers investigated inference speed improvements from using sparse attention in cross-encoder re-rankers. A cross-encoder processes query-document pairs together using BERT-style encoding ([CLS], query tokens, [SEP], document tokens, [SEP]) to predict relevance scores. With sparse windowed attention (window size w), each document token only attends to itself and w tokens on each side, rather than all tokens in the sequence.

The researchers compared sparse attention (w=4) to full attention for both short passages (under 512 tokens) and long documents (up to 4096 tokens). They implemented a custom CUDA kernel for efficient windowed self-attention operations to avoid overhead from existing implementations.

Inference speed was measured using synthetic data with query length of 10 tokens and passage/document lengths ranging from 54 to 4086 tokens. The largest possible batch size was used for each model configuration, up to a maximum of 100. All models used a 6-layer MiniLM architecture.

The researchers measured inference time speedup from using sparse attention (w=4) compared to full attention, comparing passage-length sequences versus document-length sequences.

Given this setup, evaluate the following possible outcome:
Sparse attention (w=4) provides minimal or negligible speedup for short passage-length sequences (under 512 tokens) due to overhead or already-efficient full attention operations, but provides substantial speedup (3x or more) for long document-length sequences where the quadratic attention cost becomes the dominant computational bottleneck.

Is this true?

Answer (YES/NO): NO